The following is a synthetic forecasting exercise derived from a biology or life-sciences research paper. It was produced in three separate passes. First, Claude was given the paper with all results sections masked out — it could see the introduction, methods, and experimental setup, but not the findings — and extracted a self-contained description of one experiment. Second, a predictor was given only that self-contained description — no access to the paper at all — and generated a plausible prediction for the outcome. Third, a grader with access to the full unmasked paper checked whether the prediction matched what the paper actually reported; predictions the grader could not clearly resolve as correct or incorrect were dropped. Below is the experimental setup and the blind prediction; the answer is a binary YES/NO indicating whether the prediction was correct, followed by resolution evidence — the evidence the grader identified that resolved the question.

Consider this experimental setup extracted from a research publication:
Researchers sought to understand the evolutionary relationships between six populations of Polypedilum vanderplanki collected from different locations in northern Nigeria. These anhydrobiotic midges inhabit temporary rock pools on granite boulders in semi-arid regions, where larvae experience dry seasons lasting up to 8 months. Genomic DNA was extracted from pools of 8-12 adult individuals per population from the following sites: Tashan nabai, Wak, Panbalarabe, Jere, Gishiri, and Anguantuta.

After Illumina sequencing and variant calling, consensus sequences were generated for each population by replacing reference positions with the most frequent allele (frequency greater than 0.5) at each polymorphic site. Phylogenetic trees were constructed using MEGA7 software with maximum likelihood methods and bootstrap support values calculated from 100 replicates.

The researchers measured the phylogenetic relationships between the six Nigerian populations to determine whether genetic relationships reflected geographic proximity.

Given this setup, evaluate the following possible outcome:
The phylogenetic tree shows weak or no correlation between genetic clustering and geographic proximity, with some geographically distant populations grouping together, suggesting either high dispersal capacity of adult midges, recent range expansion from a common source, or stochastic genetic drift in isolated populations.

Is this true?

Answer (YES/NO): NO